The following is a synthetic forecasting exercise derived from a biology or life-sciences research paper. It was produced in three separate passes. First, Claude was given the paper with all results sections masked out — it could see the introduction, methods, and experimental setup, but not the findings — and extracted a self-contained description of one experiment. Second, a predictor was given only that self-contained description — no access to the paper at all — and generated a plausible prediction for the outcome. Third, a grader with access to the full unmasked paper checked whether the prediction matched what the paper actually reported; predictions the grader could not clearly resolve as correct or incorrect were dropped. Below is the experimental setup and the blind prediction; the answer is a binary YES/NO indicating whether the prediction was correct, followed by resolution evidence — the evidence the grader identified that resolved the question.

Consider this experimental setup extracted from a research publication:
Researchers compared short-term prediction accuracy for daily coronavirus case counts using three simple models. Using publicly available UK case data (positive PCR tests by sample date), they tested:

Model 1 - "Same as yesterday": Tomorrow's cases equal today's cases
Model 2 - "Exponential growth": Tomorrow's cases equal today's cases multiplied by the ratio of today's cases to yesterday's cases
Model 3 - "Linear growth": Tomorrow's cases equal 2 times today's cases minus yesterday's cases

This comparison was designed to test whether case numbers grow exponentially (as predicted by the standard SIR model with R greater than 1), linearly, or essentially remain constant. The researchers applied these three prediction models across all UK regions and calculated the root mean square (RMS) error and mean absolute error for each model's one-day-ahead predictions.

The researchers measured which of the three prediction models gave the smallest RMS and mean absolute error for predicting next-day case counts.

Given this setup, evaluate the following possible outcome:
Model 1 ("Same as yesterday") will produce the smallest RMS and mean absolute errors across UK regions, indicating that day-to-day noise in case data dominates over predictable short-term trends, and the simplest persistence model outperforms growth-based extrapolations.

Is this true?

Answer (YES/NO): YES